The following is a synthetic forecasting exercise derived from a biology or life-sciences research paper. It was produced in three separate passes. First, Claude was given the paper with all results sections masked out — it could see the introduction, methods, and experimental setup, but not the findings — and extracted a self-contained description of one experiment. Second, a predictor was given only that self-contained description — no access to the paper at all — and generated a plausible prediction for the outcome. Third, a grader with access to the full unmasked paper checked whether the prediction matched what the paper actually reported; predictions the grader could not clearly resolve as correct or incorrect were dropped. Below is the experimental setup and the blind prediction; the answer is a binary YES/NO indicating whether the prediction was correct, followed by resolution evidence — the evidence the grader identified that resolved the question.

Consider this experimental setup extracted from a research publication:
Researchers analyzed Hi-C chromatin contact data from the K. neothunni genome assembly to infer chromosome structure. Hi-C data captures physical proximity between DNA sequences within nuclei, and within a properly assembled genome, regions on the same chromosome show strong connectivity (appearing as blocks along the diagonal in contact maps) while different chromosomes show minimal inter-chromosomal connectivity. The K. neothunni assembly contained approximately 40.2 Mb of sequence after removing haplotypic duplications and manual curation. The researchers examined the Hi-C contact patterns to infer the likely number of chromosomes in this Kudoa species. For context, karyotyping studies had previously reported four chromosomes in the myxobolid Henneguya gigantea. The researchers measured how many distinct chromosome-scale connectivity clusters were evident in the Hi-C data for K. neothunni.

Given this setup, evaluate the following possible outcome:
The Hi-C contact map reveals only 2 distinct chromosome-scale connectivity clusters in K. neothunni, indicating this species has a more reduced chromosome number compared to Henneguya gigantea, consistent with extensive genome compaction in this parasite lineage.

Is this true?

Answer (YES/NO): NO